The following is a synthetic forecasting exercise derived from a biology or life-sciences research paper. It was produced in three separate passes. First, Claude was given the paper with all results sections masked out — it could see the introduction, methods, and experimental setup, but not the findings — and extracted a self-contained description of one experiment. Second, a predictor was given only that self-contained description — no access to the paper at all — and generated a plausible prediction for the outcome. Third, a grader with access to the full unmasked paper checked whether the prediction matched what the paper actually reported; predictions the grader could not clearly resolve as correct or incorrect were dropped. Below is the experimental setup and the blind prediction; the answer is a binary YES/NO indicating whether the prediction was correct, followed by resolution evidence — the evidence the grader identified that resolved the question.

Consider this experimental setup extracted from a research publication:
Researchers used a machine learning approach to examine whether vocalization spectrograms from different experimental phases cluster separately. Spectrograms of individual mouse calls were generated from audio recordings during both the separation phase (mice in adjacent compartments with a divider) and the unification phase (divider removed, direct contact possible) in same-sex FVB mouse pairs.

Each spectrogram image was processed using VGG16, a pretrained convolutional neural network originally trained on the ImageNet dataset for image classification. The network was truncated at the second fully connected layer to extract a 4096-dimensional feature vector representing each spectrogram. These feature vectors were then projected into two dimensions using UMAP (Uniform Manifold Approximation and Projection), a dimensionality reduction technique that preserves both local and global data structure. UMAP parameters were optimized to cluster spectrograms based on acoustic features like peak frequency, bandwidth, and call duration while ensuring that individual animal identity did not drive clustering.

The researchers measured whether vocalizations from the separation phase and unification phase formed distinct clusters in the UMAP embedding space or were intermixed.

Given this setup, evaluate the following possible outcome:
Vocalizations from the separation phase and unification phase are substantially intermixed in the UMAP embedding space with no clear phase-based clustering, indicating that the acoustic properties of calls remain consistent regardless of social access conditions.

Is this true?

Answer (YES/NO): NO